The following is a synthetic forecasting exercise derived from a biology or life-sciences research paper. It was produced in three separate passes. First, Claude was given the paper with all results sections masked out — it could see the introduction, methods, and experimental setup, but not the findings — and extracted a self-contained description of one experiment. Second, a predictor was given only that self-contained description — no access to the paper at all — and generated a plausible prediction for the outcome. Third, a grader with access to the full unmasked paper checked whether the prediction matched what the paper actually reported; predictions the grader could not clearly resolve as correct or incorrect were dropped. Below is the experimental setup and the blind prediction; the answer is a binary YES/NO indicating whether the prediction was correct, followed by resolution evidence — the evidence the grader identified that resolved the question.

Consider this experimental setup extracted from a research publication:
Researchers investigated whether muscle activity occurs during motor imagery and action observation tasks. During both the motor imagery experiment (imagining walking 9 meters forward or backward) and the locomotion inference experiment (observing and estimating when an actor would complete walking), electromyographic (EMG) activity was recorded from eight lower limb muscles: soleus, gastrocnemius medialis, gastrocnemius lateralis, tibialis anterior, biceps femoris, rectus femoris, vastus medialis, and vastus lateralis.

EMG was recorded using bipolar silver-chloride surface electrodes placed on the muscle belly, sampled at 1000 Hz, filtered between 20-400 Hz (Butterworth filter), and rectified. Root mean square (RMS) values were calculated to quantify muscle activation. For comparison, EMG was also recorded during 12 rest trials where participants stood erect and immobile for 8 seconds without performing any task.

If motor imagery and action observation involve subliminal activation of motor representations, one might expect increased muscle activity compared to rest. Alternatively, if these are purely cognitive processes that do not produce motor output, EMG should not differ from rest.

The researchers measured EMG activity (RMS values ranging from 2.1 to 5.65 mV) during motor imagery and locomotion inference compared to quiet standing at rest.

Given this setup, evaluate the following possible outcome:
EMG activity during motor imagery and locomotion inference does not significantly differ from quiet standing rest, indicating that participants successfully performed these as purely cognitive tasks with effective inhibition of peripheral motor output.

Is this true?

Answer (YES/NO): YES